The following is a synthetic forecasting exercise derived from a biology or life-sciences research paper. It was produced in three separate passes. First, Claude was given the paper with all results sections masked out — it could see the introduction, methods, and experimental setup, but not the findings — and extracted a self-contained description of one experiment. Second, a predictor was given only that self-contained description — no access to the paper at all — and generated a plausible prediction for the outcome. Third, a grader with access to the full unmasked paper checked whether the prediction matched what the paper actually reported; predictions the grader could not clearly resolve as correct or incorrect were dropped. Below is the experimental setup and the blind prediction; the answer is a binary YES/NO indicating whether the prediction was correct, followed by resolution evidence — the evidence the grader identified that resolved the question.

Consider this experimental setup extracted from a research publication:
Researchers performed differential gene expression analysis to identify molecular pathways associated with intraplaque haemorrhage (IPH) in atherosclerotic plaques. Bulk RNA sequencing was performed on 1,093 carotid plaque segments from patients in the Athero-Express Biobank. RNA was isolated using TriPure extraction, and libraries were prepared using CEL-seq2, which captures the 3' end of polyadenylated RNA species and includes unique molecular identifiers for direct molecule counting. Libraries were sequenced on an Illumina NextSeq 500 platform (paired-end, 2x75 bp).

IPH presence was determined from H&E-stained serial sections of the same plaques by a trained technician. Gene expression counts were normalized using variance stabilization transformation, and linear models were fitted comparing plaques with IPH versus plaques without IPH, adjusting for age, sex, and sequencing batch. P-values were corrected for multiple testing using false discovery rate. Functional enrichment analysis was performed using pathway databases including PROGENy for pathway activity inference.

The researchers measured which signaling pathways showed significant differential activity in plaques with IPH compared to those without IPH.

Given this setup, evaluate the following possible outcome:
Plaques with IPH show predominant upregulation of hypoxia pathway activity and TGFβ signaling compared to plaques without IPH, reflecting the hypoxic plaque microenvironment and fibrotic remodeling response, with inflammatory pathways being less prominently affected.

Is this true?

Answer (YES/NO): NO